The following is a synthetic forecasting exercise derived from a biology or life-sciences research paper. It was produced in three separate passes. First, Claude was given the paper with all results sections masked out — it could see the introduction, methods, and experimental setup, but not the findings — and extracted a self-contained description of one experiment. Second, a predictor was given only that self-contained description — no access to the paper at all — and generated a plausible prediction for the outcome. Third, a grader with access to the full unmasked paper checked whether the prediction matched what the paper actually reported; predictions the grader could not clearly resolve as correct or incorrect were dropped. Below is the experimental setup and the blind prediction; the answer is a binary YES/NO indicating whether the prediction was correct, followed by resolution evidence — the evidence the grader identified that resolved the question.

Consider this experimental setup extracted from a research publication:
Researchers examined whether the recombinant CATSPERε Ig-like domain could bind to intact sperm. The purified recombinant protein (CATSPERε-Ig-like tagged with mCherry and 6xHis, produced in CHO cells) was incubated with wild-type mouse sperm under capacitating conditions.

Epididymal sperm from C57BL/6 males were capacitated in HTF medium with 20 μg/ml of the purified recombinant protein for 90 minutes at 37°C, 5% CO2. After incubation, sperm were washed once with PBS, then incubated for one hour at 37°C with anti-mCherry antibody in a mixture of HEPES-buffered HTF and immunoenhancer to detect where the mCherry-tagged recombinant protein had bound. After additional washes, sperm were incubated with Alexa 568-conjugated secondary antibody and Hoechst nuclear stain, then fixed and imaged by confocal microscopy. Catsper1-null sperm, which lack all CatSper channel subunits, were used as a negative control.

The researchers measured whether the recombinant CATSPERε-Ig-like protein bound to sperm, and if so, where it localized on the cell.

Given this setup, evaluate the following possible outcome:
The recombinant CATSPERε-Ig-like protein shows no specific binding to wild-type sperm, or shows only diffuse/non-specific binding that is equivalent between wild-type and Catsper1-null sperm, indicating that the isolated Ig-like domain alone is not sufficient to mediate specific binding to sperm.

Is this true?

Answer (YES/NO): NO